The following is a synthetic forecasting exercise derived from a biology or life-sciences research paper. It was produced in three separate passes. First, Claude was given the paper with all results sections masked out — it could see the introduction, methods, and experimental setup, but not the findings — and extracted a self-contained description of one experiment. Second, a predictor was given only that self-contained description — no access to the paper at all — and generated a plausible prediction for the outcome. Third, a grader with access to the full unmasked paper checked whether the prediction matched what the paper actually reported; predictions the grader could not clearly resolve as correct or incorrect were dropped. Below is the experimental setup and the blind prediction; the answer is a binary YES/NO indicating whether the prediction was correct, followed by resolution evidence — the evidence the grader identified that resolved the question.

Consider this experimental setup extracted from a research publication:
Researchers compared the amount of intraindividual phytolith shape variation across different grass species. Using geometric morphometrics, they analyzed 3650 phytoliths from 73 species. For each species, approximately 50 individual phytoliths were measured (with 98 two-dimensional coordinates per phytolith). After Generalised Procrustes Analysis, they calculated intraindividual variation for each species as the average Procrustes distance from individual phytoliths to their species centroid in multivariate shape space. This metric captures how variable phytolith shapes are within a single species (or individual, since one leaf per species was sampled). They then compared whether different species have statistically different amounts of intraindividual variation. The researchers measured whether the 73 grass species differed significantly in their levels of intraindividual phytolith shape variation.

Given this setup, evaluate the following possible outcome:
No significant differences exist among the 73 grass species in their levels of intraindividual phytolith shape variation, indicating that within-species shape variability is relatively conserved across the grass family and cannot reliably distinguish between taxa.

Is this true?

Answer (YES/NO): NO